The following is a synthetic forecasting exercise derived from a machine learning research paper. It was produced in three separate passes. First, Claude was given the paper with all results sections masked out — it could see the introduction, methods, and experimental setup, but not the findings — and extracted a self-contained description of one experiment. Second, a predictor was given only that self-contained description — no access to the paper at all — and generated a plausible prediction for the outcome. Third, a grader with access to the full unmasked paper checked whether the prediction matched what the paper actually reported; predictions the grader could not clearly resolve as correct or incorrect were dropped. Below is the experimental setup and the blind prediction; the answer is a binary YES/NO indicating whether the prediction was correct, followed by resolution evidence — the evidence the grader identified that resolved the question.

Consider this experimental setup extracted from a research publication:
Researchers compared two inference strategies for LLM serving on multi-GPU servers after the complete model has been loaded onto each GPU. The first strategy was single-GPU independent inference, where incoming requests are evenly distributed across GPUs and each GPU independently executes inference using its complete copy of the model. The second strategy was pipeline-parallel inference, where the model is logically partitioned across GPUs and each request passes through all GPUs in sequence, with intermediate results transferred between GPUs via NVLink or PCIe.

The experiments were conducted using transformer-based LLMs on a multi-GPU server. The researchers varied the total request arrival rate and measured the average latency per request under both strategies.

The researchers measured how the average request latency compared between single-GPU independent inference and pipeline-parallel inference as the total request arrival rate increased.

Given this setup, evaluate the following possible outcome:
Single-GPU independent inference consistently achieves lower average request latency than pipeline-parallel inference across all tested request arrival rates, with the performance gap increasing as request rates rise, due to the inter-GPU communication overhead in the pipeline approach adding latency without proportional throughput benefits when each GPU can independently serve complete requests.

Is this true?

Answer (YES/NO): YES